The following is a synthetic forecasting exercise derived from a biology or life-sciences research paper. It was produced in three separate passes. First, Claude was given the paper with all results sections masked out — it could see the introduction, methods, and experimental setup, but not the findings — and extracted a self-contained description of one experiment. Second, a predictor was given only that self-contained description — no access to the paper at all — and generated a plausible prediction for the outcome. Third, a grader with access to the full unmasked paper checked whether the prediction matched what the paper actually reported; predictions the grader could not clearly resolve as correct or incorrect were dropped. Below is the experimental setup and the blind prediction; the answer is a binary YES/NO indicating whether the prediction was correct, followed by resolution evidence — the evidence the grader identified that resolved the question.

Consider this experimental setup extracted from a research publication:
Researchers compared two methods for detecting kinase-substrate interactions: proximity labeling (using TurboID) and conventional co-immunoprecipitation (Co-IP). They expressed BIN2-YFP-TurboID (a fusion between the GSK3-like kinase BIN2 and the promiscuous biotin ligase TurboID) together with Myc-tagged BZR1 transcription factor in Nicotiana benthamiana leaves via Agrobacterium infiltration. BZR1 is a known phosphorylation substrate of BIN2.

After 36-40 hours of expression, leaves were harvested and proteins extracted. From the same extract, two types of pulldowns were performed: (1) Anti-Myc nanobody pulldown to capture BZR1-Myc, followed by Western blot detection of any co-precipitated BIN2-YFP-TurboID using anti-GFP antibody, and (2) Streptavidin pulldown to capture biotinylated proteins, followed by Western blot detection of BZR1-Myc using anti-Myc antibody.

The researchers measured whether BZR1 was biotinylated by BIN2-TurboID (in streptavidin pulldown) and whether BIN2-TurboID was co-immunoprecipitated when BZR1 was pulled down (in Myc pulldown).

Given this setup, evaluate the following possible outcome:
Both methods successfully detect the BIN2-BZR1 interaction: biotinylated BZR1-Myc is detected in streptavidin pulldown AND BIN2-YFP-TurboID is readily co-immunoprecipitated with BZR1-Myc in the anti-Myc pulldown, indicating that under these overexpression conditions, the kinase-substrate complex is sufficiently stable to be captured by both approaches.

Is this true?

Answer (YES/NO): NO